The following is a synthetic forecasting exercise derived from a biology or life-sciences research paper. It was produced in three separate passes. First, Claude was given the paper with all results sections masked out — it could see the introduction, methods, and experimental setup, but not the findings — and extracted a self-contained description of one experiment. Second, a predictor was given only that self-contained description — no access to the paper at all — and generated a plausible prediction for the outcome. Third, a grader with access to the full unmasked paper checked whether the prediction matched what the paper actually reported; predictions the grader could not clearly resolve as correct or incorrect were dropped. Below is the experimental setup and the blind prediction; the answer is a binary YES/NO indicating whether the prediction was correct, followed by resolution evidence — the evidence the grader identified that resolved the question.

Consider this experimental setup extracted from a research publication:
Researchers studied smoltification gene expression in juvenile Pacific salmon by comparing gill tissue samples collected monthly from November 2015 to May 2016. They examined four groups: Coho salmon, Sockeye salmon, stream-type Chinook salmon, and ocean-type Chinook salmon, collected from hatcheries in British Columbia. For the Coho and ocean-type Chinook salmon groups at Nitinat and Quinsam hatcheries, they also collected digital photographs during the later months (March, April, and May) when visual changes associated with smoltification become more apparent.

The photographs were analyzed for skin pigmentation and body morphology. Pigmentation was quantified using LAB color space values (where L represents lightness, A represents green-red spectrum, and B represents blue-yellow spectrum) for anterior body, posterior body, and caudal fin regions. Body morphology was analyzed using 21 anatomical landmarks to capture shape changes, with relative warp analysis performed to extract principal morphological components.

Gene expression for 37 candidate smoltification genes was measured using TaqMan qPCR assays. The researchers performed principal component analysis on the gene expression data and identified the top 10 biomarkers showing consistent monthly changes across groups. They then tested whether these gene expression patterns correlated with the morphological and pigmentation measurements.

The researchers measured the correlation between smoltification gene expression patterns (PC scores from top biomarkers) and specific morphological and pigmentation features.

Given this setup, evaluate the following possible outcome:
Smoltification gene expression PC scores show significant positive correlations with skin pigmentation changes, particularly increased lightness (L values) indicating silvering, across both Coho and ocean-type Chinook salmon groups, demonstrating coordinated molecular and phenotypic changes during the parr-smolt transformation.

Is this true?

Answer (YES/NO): NO